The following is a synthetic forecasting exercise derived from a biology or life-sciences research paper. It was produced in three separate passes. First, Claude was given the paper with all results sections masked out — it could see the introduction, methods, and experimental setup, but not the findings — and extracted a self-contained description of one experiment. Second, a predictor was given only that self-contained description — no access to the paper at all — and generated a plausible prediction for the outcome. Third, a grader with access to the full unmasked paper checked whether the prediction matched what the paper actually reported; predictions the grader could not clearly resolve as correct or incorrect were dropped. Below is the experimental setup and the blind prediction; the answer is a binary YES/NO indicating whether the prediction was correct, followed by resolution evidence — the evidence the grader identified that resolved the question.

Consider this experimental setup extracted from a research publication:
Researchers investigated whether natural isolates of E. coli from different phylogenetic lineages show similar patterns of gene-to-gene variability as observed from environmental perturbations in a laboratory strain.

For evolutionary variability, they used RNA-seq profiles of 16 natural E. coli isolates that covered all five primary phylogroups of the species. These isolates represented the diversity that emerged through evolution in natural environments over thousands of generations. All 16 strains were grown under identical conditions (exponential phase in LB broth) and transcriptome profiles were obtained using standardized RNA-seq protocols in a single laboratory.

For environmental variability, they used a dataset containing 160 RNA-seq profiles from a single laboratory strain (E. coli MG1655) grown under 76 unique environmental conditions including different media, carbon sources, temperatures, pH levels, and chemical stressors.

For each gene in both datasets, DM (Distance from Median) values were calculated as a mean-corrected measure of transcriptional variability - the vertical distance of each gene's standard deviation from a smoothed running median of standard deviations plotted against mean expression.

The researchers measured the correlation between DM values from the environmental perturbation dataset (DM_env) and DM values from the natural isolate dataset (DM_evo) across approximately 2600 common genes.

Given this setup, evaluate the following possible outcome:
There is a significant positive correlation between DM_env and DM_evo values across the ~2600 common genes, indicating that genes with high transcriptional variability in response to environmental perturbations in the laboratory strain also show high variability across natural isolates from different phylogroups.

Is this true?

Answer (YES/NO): YES